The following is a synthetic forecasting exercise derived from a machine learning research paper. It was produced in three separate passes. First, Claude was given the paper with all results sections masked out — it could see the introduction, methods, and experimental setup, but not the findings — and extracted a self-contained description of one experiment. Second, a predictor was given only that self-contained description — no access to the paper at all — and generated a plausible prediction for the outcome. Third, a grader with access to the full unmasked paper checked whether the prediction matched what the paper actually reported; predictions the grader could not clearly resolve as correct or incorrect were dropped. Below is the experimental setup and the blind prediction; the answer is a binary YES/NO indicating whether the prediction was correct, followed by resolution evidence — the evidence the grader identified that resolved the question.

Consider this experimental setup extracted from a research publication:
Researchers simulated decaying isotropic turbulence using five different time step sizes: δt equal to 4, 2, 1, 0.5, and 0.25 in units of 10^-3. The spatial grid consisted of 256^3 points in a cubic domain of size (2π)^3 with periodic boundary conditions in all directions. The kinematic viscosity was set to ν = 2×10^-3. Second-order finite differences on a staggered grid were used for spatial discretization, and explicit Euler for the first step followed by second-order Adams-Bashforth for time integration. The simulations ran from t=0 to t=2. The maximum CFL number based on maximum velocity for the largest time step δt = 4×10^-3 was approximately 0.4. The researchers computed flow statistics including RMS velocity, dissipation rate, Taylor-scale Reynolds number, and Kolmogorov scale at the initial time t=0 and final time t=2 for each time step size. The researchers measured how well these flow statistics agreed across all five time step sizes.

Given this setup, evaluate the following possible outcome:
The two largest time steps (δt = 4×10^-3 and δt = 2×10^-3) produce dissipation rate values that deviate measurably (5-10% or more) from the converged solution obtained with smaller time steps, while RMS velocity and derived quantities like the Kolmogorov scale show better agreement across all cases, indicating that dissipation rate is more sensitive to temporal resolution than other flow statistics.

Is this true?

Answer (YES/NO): NO